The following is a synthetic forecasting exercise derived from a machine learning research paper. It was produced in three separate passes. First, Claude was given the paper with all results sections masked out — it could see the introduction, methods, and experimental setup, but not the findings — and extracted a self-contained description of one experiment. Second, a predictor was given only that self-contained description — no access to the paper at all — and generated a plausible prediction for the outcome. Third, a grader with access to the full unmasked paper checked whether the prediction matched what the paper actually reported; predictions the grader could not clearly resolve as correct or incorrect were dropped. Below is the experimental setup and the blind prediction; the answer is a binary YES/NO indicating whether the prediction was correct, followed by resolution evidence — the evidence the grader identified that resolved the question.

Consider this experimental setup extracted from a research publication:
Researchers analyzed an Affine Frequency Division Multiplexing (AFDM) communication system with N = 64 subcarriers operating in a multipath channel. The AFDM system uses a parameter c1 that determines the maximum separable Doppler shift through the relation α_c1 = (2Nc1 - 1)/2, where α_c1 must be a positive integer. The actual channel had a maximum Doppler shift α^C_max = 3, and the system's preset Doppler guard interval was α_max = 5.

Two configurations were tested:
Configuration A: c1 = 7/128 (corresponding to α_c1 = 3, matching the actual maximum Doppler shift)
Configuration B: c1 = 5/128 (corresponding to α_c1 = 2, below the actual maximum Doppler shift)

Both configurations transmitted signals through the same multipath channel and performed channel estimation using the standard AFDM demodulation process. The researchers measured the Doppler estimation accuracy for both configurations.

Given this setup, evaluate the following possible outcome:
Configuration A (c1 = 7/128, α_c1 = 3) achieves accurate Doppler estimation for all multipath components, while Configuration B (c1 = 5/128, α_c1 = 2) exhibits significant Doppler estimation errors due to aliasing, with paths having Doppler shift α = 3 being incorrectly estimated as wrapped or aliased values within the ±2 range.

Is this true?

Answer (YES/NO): NO